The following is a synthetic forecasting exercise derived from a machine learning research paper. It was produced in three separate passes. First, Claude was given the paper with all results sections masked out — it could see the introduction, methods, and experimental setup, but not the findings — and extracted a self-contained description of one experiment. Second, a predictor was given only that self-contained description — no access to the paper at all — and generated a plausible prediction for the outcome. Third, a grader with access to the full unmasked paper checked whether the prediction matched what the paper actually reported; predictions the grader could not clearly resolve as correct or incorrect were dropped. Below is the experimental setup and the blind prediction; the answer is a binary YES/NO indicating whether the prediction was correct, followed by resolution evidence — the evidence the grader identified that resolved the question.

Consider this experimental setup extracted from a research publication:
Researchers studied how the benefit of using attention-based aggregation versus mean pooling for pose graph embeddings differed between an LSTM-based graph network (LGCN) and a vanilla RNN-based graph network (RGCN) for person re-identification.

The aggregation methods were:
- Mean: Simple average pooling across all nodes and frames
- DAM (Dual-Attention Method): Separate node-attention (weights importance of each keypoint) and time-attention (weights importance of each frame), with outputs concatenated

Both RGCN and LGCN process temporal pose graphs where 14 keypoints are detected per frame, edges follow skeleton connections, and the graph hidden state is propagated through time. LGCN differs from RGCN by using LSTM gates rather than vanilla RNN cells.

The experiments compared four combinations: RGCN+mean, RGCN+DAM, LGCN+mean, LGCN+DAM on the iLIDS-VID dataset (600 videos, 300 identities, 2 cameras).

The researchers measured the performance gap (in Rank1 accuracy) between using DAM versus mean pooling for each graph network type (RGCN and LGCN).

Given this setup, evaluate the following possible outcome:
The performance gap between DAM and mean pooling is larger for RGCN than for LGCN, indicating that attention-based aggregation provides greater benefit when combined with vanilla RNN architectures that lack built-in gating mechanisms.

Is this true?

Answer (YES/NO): NO